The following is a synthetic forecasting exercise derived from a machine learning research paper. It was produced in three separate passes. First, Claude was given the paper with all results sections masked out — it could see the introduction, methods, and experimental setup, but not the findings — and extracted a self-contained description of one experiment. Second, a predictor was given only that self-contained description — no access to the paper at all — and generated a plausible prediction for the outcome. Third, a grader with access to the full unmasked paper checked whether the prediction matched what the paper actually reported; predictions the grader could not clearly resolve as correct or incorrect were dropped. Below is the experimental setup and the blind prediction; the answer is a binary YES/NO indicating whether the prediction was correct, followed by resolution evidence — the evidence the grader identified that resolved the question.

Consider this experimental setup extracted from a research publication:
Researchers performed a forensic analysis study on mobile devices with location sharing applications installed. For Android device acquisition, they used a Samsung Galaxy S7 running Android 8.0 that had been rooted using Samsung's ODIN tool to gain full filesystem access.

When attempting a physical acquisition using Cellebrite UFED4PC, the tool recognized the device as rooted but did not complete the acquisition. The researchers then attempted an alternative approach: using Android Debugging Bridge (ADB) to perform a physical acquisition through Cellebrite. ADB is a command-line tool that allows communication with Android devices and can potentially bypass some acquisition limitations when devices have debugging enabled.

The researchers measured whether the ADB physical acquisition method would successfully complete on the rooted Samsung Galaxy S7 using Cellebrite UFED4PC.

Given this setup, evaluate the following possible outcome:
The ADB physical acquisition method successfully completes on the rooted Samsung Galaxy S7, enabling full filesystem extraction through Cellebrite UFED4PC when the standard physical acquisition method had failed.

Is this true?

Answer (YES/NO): NO